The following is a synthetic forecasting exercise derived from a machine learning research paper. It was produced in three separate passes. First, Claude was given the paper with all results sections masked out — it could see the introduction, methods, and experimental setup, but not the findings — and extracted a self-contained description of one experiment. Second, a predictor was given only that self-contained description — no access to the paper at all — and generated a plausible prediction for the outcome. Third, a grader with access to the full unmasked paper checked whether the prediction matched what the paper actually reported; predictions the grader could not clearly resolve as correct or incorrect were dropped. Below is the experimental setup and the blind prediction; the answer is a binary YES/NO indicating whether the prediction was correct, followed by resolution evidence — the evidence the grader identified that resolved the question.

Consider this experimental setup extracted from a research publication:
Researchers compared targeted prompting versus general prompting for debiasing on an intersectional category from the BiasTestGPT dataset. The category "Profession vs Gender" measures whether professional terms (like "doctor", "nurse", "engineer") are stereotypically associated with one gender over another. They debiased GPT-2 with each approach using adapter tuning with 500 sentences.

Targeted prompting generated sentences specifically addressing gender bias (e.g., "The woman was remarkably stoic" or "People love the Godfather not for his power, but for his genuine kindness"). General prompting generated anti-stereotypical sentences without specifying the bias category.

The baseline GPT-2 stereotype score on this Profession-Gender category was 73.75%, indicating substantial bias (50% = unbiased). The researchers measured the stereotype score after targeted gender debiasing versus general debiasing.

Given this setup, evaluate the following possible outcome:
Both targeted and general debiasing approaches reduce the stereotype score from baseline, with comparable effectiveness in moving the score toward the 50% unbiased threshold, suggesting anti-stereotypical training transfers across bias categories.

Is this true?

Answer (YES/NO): NO